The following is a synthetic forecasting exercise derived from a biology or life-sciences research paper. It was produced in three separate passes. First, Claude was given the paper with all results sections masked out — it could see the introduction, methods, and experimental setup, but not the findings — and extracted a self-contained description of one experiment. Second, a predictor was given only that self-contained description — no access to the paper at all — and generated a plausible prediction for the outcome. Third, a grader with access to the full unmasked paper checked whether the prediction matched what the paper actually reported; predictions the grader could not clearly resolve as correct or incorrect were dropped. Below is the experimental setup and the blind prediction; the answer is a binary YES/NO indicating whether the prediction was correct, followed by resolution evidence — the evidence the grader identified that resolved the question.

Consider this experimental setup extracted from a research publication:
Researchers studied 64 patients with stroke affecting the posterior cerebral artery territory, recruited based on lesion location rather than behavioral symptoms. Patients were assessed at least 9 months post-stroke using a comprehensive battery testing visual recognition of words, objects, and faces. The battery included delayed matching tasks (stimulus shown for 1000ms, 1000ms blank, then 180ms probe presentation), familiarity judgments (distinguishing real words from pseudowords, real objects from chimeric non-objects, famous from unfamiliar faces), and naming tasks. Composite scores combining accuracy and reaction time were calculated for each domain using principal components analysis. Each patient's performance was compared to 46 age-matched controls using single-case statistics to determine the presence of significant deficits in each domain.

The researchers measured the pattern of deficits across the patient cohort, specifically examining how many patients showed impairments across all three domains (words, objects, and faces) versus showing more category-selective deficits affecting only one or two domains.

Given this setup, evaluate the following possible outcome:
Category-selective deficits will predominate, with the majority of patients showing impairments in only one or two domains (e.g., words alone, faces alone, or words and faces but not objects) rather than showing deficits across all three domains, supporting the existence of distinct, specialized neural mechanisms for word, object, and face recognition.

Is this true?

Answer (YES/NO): NO